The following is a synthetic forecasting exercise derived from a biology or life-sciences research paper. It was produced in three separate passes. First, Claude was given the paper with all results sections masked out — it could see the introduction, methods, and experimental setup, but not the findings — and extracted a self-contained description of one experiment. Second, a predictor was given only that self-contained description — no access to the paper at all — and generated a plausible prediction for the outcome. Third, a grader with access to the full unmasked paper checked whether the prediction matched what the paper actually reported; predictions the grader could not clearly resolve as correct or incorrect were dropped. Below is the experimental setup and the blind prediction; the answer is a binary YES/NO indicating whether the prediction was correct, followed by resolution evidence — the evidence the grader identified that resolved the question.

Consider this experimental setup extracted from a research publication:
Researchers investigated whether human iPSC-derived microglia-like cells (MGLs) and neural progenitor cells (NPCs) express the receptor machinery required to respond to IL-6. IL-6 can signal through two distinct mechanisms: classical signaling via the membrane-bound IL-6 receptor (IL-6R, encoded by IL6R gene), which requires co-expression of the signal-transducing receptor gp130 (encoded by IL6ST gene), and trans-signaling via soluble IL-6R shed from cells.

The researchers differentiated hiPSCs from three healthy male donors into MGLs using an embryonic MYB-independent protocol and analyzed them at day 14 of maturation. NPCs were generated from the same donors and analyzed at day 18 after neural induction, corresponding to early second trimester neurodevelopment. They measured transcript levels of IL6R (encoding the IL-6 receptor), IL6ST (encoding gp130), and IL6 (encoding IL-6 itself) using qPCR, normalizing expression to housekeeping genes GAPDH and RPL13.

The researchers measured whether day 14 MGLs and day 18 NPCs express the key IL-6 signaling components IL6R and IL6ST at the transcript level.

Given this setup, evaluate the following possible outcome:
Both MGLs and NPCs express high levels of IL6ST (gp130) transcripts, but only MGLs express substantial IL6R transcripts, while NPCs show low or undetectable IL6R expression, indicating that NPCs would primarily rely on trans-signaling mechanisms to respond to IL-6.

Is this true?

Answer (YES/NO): YES